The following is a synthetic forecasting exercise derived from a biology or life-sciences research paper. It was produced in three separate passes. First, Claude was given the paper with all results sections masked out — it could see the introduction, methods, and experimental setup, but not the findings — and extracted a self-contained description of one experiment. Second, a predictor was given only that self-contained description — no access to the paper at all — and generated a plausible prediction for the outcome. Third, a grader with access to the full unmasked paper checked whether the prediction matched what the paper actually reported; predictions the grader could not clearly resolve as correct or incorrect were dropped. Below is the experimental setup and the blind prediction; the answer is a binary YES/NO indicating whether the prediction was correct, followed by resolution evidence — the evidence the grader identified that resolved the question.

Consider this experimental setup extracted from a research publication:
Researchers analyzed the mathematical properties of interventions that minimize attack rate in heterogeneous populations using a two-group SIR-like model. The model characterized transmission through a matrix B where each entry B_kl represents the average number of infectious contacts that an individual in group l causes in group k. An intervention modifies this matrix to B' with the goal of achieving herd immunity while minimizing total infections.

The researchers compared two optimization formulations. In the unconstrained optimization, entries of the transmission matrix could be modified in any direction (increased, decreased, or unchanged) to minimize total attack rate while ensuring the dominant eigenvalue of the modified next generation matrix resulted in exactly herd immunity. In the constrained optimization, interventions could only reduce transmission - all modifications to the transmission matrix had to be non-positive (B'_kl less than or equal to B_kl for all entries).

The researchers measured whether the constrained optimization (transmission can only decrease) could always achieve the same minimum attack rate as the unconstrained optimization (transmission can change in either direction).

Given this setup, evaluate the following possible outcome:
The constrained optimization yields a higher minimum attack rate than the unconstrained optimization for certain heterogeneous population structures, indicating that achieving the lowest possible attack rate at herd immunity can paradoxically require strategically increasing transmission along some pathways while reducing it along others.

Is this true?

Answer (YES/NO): YES